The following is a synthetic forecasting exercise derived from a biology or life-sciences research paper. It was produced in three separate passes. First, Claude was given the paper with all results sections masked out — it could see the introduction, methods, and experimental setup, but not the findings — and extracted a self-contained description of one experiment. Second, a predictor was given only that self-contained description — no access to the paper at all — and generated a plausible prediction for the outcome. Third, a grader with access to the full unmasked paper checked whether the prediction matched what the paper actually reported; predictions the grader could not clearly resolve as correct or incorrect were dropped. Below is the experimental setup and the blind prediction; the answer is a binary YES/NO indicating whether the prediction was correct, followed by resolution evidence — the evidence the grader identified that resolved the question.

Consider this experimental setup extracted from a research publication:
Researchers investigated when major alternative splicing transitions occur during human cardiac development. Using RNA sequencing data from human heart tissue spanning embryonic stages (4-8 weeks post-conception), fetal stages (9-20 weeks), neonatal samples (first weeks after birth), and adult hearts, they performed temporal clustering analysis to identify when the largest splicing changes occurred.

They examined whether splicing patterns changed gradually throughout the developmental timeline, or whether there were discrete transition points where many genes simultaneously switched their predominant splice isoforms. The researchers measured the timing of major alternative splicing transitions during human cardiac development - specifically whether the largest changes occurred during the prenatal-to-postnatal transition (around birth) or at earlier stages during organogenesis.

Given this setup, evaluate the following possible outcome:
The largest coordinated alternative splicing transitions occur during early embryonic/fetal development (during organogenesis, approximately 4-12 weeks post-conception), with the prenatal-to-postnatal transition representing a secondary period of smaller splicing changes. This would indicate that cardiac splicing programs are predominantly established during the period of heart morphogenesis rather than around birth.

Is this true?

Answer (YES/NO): NO